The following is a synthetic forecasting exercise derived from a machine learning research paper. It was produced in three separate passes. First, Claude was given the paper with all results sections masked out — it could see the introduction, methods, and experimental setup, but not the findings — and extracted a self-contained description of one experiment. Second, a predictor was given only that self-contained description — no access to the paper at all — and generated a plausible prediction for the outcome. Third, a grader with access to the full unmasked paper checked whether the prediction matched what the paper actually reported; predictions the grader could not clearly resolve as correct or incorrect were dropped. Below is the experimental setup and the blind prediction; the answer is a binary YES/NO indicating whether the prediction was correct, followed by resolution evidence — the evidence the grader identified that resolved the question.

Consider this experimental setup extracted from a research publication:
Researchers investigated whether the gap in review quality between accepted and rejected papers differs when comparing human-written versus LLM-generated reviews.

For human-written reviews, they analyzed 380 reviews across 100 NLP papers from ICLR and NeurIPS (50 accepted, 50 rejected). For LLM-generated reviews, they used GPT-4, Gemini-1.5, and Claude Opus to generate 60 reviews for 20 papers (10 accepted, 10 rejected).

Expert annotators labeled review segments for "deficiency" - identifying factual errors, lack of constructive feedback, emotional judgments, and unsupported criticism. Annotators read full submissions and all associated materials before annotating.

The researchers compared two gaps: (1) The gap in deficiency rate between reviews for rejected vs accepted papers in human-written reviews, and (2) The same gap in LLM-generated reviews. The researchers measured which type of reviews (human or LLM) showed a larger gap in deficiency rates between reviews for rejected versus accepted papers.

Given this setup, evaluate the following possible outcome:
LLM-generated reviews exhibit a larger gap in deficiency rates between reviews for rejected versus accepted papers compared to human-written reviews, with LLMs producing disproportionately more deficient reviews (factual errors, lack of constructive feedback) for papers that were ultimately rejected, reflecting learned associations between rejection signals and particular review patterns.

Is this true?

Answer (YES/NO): NO